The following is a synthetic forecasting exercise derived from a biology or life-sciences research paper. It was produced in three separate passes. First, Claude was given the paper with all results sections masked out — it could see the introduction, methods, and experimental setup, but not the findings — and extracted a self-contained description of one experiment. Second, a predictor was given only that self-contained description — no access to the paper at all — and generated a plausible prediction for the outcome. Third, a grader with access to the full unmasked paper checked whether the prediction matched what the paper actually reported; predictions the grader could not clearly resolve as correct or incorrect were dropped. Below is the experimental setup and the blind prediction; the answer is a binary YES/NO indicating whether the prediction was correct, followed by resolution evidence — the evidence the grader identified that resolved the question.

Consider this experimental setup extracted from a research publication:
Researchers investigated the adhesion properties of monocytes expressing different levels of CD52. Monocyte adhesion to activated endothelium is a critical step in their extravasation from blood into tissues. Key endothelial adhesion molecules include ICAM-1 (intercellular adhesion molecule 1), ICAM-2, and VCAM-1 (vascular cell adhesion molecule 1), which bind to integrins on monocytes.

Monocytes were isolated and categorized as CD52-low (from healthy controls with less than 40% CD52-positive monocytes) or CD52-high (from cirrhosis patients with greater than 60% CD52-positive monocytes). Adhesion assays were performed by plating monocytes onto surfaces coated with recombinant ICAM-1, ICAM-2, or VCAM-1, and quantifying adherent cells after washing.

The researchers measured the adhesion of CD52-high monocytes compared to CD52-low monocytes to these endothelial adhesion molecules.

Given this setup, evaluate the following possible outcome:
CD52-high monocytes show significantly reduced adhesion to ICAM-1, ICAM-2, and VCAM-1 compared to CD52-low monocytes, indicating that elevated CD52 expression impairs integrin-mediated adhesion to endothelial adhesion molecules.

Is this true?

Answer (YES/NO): NO